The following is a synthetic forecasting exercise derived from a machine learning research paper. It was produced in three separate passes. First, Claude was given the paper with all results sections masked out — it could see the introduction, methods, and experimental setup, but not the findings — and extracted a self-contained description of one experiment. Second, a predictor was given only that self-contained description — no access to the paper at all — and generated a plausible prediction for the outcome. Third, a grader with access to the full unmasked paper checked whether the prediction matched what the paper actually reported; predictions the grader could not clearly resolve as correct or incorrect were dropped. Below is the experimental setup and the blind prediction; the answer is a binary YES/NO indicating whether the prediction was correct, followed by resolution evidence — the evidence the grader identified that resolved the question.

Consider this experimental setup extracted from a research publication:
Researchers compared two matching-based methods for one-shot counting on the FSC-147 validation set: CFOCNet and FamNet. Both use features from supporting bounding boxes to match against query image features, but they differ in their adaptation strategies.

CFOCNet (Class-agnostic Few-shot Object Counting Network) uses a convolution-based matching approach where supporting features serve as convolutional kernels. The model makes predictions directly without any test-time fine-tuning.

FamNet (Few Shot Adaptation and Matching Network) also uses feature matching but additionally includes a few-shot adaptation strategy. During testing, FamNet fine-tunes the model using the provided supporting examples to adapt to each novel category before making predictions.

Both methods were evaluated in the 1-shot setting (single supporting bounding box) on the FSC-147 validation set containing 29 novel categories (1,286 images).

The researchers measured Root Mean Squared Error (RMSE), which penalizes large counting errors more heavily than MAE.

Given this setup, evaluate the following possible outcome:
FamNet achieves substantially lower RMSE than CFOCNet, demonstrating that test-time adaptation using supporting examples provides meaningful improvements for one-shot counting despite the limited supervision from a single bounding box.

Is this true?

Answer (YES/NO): NO